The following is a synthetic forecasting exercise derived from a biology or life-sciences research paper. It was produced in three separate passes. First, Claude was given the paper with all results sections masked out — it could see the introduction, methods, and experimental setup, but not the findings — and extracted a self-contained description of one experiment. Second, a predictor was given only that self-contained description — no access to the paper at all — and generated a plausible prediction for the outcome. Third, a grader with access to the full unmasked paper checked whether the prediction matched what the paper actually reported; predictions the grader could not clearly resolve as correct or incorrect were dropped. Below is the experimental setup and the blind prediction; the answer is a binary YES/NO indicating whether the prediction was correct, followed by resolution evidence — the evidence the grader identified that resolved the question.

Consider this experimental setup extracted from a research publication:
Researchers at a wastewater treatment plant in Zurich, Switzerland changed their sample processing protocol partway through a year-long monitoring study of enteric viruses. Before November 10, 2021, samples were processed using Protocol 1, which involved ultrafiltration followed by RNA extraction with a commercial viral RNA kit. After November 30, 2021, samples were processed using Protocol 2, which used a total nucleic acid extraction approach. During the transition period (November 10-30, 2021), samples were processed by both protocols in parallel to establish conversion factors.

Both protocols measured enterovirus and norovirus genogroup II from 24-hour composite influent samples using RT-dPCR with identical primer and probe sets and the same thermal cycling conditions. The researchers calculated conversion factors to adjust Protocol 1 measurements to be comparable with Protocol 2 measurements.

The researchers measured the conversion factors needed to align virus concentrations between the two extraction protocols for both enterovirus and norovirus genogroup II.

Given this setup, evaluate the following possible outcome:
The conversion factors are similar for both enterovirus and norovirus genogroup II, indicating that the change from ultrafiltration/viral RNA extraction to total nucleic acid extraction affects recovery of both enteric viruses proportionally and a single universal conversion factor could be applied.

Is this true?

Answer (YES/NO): NO